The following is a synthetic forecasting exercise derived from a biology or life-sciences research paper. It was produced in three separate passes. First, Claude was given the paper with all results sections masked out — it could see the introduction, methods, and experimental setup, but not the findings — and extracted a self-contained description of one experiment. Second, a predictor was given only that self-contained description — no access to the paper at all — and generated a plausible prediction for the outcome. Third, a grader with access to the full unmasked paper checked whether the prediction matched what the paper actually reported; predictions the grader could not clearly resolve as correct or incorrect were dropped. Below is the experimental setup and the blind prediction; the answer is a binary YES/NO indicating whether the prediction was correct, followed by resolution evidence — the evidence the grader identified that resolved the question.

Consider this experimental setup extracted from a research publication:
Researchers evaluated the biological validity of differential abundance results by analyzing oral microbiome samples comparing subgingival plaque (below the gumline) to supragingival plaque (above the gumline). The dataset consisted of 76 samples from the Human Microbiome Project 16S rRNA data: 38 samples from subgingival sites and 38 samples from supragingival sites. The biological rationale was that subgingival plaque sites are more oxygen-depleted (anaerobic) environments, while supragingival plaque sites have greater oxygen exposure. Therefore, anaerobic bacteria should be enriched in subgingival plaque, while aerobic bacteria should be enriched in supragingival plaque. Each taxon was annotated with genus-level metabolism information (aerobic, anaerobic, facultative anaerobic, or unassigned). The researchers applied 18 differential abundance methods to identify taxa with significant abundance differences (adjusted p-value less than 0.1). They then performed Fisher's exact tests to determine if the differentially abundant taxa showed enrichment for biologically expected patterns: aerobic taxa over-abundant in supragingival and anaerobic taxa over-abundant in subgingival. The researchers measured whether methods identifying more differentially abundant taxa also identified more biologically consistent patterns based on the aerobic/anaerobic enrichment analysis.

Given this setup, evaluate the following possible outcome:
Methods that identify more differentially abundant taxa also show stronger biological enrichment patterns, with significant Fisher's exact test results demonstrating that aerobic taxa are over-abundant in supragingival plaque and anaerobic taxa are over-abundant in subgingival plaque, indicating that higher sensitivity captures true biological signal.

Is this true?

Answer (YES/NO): NO